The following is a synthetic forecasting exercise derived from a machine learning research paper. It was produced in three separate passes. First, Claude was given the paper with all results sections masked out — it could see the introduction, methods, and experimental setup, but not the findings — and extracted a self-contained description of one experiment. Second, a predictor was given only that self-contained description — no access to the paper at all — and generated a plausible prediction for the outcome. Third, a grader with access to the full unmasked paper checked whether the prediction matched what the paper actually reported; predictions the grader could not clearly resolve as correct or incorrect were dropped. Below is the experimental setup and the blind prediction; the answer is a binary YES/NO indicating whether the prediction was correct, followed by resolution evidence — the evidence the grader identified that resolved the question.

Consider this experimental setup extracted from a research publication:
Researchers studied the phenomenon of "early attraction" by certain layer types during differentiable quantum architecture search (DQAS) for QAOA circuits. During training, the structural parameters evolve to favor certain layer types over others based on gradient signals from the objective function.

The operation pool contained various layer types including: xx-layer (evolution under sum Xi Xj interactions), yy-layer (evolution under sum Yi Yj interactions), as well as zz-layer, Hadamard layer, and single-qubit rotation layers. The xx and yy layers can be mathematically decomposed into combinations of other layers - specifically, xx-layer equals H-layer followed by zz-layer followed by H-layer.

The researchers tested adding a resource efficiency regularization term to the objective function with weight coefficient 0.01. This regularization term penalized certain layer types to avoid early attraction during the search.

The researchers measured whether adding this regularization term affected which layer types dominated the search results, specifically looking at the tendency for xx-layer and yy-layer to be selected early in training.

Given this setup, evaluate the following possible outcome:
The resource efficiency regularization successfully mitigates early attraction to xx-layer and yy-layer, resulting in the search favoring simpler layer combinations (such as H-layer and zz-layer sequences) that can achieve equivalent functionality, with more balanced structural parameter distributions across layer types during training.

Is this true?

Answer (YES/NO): NO